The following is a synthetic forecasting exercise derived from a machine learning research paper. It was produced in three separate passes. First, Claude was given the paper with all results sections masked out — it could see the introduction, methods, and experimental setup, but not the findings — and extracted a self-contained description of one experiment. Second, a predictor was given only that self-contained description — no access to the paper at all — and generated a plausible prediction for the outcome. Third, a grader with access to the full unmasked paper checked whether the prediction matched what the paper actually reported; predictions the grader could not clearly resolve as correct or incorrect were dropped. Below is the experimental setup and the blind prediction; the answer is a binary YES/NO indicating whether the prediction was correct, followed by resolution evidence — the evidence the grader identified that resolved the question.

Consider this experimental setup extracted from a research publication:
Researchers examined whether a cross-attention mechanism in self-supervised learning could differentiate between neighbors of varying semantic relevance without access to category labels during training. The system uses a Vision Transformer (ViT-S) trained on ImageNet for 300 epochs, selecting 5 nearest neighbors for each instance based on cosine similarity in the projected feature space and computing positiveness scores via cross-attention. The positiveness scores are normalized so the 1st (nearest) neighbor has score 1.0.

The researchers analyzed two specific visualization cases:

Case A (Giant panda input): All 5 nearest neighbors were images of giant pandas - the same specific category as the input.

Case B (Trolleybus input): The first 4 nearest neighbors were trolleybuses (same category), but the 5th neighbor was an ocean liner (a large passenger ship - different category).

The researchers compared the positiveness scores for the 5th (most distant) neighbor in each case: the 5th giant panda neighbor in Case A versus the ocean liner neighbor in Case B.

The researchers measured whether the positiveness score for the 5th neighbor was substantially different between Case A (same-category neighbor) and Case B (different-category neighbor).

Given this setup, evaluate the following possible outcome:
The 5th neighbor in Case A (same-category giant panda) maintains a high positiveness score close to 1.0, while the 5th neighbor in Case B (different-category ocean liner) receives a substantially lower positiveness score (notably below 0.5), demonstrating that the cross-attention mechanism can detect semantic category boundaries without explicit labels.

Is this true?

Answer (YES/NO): NO